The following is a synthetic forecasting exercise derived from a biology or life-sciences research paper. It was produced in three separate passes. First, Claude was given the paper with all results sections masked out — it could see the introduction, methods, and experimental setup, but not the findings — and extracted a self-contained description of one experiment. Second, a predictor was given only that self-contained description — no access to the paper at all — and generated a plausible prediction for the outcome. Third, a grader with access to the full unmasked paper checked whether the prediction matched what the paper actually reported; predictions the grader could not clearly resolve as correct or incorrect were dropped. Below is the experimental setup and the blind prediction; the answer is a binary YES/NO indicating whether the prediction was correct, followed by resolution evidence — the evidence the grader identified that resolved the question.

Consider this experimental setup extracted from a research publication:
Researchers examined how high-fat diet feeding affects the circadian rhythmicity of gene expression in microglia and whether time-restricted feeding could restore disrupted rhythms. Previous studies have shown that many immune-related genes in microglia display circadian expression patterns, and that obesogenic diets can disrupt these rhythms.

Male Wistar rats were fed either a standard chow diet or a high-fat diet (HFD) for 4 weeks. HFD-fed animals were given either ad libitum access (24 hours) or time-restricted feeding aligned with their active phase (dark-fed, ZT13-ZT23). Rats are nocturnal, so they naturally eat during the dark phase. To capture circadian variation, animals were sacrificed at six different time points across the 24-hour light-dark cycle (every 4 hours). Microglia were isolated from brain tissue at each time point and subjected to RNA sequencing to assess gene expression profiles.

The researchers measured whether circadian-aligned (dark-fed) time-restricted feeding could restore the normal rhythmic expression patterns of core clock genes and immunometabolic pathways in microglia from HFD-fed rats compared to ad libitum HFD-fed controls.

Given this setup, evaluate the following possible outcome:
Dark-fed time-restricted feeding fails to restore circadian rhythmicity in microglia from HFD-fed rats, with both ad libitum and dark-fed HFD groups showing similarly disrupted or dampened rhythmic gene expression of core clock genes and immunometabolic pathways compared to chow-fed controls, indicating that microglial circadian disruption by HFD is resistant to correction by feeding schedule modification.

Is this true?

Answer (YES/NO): NO